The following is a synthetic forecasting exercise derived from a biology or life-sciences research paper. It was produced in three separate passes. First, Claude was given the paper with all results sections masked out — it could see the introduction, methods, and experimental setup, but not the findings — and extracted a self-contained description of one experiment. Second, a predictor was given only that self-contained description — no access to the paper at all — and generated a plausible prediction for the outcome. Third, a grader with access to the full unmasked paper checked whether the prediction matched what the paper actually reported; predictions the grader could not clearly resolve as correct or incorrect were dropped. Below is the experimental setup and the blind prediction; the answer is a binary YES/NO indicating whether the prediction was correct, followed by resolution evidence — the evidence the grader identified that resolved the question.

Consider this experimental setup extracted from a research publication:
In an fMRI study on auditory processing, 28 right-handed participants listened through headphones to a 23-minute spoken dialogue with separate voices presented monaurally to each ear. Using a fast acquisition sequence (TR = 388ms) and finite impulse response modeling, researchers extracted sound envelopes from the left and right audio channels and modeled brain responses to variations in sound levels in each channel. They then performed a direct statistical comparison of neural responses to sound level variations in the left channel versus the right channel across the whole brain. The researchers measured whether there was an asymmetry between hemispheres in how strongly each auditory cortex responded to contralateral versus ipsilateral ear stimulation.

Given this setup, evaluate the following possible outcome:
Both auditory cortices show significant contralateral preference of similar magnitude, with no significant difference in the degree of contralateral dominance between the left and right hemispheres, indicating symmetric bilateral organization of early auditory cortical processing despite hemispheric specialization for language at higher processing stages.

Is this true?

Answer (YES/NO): NO